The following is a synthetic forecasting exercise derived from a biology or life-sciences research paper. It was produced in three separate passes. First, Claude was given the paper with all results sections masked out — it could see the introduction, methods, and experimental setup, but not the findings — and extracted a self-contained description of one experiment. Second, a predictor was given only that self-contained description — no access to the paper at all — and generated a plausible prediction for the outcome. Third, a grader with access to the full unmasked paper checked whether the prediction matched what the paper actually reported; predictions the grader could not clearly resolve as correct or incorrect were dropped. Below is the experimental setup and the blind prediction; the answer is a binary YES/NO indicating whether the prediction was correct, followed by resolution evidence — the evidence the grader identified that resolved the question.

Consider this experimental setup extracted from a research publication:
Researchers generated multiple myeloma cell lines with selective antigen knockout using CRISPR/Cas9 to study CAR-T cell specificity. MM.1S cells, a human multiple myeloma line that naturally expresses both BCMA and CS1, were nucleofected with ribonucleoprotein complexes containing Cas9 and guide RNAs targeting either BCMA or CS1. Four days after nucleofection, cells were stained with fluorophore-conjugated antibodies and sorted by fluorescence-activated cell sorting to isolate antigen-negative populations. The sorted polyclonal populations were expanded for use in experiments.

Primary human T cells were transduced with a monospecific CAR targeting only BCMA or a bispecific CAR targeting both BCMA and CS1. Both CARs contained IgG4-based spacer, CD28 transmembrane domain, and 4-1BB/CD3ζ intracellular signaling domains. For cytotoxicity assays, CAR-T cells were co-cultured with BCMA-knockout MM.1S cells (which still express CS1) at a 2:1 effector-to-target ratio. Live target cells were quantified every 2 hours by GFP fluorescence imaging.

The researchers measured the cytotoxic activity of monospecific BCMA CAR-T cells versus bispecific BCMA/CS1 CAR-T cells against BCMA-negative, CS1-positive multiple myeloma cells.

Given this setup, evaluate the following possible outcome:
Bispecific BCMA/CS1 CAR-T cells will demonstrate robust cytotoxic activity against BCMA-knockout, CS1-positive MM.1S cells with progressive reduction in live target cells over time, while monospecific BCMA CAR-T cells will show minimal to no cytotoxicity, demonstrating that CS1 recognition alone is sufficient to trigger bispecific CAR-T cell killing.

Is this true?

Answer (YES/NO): YES